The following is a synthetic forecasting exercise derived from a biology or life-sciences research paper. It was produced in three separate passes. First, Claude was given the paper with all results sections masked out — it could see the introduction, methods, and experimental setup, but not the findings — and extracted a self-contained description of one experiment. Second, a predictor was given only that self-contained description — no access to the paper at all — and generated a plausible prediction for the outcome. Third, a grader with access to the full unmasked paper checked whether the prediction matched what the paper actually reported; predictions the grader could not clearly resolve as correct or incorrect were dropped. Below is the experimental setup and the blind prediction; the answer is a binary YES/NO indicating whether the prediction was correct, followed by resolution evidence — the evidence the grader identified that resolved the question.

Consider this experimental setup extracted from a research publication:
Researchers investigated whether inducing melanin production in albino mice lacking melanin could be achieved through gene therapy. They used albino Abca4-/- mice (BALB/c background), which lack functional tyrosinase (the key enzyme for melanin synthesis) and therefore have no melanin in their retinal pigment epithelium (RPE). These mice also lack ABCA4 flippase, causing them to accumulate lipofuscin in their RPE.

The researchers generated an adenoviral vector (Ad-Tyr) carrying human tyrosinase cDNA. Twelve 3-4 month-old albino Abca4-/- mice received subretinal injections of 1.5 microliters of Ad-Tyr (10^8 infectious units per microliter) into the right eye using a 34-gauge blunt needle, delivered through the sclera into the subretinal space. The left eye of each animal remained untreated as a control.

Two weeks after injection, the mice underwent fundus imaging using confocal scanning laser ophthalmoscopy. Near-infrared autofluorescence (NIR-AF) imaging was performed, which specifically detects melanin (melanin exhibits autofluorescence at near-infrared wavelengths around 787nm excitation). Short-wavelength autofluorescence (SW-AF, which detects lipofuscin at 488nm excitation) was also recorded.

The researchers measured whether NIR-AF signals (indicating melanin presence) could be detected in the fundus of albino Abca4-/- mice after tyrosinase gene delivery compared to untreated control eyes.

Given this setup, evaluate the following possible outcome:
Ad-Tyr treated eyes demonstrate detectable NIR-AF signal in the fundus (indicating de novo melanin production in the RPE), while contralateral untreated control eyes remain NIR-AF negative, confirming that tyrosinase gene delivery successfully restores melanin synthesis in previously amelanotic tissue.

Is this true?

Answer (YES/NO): YES